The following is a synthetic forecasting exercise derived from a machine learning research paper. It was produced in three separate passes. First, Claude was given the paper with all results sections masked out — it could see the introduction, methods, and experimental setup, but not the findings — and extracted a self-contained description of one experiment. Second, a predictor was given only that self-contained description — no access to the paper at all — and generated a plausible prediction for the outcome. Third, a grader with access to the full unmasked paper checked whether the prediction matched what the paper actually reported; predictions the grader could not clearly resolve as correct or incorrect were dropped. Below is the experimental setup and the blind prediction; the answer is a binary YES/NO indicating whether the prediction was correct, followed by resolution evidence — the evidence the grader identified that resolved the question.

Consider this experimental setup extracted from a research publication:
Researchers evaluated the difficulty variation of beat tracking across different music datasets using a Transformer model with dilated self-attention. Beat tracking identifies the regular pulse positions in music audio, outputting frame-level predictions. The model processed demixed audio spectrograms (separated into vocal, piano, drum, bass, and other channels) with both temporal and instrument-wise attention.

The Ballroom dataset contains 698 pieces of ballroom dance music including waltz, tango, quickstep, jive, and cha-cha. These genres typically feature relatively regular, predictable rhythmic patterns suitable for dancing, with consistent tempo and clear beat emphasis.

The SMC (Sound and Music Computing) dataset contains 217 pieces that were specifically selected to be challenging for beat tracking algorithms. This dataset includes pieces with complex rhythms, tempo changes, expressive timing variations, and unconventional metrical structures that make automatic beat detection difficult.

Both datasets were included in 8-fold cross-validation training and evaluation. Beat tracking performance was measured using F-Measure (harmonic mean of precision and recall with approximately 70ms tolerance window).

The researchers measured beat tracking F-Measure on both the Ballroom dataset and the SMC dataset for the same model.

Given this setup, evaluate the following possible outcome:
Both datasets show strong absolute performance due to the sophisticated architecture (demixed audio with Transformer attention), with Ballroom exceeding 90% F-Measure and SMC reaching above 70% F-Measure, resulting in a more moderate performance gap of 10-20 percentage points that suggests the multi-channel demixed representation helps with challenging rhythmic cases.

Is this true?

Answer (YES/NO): NO